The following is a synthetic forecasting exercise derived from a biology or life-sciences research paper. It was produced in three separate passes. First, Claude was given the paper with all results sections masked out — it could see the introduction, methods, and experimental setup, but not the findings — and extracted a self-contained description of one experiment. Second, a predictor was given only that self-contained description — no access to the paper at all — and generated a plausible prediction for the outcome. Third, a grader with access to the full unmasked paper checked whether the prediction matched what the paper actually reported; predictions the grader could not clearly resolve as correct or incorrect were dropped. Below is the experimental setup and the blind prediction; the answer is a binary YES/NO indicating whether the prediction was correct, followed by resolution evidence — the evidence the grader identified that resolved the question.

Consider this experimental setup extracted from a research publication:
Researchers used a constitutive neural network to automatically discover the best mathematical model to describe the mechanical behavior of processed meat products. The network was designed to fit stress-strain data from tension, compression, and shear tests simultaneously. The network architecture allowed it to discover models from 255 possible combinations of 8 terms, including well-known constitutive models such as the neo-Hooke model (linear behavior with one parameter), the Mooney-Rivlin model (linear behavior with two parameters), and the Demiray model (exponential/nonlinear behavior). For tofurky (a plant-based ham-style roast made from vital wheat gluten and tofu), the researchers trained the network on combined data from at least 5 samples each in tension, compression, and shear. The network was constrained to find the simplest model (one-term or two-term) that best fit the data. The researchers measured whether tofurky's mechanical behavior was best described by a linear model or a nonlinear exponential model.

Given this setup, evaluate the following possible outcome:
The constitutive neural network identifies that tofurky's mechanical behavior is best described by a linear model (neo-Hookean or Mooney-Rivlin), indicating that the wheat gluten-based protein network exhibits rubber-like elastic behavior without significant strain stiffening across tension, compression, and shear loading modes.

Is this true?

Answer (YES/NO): YES